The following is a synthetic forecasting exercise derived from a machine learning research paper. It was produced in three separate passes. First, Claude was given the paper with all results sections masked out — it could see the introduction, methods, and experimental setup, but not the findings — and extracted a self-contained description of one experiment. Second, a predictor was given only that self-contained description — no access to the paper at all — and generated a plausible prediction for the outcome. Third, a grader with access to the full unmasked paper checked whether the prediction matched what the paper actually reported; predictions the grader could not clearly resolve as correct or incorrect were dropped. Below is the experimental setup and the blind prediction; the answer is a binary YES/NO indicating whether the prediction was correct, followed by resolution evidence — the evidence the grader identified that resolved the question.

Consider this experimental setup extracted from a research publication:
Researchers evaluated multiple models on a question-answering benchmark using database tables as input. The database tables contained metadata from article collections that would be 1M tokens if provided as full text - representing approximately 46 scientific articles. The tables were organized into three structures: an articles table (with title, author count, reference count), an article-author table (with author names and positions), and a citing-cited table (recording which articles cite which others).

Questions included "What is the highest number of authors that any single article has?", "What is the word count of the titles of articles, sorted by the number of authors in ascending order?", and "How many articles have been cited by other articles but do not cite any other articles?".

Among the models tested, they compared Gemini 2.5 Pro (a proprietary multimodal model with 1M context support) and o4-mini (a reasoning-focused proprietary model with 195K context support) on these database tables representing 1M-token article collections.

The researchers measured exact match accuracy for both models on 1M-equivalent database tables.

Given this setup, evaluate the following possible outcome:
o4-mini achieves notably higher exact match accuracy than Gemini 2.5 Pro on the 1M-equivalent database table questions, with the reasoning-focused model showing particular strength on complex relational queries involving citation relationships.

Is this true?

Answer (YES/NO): NO